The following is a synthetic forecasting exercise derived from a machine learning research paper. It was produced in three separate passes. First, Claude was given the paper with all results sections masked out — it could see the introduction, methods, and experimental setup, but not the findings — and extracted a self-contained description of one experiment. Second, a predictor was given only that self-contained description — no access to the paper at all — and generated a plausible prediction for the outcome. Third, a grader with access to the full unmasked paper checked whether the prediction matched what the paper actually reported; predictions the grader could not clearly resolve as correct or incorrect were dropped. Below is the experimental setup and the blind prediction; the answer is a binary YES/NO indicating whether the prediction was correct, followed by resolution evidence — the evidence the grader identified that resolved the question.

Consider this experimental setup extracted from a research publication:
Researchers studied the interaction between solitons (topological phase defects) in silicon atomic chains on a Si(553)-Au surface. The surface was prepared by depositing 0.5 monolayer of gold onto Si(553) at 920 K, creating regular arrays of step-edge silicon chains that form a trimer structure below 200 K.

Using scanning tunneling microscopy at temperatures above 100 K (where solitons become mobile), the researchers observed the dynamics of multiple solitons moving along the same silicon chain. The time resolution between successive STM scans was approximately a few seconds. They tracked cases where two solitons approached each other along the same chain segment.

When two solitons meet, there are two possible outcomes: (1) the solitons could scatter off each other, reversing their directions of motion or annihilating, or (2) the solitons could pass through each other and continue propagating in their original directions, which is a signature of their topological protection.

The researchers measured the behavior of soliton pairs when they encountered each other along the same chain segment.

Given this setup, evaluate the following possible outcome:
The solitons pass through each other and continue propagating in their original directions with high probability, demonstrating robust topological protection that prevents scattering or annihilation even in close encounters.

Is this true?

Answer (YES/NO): NO